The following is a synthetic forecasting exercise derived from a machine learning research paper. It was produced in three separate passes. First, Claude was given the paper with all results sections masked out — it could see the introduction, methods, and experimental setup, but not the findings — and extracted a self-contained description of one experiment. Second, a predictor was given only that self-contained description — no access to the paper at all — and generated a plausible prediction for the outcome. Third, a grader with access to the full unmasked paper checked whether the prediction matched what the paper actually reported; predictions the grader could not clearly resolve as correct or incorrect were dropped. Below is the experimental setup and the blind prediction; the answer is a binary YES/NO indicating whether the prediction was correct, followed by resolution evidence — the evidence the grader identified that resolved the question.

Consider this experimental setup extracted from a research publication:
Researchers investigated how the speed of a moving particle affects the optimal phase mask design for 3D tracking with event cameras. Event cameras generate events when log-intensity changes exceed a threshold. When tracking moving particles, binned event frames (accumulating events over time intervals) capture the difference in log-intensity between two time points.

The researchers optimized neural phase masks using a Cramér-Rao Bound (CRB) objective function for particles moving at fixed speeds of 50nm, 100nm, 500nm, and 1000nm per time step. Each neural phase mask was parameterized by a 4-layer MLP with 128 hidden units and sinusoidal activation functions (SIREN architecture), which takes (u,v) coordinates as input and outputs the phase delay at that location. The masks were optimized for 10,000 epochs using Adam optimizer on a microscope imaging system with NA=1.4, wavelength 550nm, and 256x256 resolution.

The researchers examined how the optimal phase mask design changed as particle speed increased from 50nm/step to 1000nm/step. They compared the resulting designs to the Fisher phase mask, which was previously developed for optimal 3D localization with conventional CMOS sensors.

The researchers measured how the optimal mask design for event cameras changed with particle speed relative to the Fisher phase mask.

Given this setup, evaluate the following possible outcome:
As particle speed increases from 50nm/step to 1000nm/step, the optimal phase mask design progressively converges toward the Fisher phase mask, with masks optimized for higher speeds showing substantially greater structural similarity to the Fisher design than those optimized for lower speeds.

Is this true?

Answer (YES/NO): YES